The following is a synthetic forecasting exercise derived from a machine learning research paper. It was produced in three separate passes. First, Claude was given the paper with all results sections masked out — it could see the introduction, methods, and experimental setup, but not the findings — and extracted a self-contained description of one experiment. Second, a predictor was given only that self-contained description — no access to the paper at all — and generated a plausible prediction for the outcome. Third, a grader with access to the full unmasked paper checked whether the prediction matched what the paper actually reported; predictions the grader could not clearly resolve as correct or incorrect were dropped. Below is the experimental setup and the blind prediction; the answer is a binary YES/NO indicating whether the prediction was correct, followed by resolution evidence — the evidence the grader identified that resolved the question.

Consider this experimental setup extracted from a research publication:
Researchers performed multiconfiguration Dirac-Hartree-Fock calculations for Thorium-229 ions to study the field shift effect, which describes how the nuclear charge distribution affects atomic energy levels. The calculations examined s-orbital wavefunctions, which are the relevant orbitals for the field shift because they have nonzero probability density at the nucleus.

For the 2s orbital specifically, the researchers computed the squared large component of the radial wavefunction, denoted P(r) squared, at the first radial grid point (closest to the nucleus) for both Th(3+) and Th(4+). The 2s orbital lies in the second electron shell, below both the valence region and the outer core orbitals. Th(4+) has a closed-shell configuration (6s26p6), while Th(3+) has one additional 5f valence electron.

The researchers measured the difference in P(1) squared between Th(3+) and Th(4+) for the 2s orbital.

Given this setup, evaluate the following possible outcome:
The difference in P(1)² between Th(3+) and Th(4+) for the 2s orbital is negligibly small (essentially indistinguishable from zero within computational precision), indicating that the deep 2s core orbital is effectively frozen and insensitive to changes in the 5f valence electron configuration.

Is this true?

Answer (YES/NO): NO